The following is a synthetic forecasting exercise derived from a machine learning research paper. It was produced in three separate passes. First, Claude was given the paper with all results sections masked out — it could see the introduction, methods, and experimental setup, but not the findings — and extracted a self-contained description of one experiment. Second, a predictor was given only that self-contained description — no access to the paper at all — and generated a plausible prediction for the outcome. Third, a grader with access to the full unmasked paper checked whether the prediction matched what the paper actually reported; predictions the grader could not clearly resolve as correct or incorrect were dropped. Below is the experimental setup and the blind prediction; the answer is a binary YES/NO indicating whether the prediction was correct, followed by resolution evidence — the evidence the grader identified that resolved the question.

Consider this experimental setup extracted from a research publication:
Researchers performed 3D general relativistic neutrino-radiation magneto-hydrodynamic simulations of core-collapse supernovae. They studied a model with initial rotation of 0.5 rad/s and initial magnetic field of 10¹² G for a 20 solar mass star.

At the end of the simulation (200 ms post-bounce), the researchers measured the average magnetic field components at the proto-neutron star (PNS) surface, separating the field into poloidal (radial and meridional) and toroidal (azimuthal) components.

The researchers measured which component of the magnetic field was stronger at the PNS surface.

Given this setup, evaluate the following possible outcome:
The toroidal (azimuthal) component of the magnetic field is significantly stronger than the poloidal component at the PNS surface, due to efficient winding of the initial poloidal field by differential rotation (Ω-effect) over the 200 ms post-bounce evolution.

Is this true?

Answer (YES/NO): NO